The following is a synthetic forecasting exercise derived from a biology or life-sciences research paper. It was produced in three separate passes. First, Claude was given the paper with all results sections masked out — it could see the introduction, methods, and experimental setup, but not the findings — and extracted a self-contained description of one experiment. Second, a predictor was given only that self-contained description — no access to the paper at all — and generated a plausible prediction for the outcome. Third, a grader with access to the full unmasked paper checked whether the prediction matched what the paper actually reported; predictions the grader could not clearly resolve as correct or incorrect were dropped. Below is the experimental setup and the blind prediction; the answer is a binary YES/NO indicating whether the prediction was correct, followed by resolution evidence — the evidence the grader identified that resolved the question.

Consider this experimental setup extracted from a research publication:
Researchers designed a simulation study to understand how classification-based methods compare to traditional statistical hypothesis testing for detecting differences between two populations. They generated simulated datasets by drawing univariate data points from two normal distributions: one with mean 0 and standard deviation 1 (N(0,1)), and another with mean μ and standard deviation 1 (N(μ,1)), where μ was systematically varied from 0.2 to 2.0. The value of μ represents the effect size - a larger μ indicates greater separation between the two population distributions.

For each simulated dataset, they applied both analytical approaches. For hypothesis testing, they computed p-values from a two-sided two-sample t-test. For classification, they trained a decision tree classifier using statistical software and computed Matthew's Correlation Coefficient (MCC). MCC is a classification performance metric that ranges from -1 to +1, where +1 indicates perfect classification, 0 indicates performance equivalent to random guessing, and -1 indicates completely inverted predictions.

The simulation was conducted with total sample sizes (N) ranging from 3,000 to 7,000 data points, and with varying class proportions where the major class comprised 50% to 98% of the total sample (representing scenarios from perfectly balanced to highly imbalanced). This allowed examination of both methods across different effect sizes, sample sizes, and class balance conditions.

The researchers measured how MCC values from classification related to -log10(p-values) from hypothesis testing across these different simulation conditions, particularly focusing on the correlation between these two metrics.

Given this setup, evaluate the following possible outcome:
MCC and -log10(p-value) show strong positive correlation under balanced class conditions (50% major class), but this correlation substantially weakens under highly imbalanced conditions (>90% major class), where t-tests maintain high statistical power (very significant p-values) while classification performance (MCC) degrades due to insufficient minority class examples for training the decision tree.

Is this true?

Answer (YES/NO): NO